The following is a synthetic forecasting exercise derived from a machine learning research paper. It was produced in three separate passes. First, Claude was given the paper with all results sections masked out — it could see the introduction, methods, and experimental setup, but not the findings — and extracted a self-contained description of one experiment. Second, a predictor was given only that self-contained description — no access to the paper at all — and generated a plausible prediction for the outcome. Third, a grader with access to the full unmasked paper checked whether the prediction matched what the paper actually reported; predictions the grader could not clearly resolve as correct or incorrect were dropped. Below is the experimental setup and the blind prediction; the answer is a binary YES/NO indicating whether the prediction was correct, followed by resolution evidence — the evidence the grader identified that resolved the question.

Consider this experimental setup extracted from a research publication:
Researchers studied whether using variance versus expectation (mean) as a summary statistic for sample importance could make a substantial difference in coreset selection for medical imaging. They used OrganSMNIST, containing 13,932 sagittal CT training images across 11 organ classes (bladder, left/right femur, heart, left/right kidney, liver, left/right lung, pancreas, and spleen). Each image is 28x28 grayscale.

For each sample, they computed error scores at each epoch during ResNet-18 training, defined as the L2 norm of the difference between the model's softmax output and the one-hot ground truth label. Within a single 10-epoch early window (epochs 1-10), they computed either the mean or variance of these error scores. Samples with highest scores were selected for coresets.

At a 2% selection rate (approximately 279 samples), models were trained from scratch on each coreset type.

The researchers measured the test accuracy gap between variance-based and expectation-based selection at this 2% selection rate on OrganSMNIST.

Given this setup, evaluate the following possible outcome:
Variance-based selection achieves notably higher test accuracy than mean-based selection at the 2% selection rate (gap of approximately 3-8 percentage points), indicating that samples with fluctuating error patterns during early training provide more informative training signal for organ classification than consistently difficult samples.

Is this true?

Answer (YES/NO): NO